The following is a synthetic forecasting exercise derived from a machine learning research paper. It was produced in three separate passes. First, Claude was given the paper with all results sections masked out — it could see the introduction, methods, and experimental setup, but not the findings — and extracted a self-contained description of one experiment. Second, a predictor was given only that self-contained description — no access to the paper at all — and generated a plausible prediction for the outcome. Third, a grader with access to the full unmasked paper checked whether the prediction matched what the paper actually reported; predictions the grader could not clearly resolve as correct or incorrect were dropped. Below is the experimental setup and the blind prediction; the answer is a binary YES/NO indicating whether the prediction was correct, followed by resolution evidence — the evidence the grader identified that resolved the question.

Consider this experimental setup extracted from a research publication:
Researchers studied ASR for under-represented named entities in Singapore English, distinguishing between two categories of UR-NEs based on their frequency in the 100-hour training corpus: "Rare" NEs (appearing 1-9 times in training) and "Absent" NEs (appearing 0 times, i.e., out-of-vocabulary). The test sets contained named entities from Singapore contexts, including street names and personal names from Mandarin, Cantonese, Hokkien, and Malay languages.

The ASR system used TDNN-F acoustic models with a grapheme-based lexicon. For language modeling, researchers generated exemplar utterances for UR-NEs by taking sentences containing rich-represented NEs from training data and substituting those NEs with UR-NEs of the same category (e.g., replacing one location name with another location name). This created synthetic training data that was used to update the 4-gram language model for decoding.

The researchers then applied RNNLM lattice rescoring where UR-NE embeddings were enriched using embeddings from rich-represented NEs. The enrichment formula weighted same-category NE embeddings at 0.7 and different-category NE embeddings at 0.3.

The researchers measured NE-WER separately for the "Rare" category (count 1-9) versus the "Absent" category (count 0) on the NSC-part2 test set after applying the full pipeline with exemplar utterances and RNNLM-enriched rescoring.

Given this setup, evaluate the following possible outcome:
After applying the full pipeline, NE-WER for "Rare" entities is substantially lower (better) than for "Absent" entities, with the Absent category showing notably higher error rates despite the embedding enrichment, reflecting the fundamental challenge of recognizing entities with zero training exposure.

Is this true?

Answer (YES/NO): YES